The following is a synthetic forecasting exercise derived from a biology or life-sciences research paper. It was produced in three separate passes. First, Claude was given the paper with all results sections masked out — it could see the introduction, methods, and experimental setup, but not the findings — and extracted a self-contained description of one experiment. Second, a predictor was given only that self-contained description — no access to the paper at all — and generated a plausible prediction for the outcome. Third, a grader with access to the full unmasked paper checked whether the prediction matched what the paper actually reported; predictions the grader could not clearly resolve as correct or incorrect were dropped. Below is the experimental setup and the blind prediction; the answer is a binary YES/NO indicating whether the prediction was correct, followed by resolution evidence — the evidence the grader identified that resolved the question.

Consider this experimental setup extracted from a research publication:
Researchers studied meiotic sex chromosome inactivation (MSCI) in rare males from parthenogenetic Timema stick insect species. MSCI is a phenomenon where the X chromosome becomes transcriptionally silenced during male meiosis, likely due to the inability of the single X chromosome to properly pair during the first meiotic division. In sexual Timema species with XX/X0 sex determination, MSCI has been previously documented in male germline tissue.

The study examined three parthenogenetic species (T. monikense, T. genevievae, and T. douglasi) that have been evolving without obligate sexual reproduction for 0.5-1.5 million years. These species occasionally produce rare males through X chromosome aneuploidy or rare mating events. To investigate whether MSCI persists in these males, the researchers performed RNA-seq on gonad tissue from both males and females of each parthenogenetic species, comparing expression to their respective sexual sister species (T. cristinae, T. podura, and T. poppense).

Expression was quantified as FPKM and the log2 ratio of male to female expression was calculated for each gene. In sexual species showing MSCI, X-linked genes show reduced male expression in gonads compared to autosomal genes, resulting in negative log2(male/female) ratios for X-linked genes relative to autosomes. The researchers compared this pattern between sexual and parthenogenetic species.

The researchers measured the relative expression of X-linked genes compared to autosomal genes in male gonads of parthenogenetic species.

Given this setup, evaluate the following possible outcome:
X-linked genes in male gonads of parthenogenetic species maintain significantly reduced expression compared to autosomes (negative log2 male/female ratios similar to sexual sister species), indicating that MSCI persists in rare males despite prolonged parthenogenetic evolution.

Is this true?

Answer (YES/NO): YES